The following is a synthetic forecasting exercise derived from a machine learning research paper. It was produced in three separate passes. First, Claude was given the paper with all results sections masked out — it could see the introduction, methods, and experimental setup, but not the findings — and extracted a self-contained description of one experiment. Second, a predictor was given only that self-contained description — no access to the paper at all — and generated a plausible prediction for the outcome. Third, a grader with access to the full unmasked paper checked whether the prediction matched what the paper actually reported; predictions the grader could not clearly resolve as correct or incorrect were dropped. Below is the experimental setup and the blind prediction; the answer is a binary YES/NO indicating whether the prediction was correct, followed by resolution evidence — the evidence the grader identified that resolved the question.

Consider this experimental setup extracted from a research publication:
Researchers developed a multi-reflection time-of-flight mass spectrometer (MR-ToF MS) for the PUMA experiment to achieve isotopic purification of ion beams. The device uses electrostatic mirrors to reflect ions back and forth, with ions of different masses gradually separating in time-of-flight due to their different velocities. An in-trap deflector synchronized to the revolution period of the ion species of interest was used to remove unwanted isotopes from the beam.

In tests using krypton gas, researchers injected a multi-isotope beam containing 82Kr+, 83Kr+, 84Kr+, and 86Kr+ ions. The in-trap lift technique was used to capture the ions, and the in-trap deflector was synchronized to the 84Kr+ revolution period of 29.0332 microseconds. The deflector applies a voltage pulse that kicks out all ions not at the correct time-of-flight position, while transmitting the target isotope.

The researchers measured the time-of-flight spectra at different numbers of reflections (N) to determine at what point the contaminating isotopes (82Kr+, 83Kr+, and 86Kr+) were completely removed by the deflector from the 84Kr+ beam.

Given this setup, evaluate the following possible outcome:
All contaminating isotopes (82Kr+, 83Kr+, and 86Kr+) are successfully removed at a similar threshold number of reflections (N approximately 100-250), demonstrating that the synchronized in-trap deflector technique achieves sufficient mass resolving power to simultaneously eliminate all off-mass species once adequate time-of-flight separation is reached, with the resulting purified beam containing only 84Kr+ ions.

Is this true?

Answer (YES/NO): NO